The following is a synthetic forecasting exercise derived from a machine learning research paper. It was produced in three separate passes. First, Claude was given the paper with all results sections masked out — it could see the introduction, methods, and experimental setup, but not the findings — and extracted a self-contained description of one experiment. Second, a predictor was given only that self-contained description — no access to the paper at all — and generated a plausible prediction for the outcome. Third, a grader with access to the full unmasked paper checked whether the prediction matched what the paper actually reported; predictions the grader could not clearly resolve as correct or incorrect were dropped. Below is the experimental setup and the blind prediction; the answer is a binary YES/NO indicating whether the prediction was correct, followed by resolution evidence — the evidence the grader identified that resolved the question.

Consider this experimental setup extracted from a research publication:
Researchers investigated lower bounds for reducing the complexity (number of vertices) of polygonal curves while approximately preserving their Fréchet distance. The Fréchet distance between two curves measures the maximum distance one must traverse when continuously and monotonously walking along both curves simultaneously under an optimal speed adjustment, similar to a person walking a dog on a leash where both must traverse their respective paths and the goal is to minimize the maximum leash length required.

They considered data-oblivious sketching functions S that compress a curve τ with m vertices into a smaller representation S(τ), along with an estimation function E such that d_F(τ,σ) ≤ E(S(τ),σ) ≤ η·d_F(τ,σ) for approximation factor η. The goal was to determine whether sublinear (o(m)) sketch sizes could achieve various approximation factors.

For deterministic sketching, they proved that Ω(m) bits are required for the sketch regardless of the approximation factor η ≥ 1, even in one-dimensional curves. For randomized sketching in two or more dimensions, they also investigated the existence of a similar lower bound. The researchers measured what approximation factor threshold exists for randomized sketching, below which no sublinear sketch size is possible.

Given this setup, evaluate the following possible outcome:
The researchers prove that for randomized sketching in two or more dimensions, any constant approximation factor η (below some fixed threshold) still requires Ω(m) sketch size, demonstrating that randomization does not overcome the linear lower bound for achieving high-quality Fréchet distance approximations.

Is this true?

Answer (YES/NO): YES